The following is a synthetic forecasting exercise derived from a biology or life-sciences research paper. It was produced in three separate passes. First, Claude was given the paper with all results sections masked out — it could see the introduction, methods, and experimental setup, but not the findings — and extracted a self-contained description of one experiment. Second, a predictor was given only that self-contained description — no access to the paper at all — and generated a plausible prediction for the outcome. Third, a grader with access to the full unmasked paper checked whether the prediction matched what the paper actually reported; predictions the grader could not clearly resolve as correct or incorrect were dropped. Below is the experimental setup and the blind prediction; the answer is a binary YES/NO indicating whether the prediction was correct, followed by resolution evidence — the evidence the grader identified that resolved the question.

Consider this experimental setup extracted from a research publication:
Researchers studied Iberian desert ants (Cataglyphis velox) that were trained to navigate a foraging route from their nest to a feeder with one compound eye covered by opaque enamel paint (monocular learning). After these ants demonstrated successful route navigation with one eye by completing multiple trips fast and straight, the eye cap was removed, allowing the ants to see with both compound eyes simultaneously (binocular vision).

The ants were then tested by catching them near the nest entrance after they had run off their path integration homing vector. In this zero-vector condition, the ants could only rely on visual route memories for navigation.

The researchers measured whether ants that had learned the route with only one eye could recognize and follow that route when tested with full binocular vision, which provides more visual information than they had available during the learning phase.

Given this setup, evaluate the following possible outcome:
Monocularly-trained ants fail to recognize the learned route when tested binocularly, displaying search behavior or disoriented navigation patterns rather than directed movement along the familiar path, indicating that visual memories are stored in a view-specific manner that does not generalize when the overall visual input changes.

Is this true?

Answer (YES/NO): YES